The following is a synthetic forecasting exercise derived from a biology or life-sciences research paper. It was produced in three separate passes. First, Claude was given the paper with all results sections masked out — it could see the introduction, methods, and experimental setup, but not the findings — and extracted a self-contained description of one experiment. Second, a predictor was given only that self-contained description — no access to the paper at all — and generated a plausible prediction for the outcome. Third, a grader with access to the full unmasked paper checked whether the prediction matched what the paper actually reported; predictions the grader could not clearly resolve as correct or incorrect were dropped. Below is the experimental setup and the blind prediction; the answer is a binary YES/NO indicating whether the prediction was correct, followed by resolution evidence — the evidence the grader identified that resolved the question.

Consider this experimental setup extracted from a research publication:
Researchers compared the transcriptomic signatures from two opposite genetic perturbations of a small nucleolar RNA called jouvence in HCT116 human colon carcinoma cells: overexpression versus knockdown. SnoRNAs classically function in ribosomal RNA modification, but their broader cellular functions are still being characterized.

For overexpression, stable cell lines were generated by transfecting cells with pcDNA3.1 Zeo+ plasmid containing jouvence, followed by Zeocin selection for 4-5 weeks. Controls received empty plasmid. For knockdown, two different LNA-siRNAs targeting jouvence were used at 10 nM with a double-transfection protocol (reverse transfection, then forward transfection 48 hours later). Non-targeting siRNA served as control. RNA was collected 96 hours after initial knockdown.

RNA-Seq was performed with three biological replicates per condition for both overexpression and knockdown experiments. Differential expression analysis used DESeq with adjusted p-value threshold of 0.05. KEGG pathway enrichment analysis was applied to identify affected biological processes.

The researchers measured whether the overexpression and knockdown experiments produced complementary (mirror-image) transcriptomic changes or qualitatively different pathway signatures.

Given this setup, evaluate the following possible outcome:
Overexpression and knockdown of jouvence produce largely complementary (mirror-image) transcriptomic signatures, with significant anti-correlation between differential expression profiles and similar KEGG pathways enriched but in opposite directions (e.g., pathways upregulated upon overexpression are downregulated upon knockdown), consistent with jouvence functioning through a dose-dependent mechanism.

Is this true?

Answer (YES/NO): NO